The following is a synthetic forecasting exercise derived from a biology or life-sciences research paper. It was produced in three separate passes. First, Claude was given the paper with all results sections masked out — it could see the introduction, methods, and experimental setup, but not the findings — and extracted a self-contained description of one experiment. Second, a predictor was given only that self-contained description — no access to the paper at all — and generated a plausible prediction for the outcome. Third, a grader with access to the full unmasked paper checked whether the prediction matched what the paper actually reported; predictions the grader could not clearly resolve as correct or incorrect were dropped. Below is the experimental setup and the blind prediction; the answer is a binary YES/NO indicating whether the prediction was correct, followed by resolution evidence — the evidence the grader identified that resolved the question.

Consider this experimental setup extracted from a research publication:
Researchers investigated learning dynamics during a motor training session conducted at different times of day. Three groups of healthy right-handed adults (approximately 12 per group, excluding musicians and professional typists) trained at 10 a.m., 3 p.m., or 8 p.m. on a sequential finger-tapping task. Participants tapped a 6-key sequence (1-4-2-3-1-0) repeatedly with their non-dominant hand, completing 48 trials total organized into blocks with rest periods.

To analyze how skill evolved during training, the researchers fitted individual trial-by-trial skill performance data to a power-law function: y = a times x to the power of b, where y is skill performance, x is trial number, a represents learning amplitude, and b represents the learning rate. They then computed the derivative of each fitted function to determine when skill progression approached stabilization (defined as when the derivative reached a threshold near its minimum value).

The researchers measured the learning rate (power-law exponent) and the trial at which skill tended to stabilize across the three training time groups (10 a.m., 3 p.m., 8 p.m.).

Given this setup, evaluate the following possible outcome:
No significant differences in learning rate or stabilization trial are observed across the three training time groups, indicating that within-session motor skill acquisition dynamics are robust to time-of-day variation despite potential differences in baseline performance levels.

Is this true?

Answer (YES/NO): YES